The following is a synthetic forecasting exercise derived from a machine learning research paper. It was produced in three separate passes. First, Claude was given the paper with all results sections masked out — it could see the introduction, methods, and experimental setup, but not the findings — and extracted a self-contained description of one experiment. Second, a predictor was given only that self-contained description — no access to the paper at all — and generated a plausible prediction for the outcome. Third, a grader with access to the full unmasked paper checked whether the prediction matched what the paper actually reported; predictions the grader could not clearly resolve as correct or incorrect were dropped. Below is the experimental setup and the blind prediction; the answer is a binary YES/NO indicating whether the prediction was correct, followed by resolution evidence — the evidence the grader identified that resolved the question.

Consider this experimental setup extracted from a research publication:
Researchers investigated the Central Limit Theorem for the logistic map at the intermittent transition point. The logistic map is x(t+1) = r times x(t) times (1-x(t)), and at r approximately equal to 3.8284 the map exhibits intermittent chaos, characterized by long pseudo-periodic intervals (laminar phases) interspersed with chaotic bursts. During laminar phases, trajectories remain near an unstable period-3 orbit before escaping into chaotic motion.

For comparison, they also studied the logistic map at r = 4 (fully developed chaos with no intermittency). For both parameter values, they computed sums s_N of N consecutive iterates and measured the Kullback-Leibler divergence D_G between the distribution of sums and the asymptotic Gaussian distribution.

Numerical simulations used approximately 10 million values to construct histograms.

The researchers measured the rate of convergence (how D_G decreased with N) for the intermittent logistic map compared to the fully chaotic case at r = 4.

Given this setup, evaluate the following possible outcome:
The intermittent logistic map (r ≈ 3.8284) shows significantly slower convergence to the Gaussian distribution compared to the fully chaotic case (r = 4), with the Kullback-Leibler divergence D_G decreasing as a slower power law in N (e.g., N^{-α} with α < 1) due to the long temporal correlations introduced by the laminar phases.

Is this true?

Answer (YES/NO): NO